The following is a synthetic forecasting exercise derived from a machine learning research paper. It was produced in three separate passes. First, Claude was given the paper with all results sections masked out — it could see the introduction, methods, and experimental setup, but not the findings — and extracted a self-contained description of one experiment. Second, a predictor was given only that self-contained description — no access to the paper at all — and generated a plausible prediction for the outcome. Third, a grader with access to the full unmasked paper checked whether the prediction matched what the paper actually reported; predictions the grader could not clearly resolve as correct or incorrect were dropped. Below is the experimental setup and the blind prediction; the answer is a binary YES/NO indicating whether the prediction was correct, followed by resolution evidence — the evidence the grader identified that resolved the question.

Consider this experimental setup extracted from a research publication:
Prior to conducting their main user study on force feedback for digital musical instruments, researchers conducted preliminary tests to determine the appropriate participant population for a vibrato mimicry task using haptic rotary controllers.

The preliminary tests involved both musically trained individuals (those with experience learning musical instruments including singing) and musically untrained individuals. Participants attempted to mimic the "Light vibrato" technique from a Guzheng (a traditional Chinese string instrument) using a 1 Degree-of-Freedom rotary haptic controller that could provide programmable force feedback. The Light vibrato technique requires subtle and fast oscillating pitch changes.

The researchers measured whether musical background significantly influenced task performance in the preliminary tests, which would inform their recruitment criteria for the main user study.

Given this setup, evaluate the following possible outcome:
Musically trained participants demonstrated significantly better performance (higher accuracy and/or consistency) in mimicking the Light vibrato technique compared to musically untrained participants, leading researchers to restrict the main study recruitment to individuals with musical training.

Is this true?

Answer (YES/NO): YES